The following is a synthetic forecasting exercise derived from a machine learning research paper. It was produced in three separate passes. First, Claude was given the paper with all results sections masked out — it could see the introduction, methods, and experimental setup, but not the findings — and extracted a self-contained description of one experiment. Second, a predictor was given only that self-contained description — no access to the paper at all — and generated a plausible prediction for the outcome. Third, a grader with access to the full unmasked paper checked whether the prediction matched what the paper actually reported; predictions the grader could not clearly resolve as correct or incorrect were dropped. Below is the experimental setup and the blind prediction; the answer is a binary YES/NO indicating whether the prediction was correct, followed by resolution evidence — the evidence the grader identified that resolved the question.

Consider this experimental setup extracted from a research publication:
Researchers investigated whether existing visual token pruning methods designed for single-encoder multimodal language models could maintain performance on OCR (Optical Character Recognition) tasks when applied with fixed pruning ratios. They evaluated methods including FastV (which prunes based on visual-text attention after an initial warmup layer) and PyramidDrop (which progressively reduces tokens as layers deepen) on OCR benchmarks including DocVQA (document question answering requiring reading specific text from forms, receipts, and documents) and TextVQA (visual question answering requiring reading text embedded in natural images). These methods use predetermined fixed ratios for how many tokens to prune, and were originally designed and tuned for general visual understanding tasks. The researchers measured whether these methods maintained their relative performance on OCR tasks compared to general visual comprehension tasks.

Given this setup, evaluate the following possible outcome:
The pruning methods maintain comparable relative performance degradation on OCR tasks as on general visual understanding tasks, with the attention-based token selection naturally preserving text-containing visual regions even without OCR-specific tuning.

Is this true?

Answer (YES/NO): NO